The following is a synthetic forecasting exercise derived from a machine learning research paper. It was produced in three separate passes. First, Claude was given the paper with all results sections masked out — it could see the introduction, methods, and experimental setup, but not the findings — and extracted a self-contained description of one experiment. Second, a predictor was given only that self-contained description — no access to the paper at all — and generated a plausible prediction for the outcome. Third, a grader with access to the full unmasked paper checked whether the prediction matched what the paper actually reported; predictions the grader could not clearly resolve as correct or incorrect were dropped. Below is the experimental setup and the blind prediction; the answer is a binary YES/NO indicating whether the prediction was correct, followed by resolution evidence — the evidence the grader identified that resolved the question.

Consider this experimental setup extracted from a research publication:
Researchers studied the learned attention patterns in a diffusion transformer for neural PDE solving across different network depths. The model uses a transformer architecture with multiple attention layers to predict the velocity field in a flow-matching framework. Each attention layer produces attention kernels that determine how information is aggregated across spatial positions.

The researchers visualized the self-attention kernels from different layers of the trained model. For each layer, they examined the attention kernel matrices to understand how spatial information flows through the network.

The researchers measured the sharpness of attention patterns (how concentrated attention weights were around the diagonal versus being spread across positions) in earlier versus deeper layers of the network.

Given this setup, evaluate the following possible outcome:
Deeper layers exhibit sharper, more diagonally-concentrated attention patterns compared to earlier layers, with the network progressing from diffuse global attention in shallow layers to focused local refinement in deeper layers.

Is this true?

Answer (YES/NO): NO